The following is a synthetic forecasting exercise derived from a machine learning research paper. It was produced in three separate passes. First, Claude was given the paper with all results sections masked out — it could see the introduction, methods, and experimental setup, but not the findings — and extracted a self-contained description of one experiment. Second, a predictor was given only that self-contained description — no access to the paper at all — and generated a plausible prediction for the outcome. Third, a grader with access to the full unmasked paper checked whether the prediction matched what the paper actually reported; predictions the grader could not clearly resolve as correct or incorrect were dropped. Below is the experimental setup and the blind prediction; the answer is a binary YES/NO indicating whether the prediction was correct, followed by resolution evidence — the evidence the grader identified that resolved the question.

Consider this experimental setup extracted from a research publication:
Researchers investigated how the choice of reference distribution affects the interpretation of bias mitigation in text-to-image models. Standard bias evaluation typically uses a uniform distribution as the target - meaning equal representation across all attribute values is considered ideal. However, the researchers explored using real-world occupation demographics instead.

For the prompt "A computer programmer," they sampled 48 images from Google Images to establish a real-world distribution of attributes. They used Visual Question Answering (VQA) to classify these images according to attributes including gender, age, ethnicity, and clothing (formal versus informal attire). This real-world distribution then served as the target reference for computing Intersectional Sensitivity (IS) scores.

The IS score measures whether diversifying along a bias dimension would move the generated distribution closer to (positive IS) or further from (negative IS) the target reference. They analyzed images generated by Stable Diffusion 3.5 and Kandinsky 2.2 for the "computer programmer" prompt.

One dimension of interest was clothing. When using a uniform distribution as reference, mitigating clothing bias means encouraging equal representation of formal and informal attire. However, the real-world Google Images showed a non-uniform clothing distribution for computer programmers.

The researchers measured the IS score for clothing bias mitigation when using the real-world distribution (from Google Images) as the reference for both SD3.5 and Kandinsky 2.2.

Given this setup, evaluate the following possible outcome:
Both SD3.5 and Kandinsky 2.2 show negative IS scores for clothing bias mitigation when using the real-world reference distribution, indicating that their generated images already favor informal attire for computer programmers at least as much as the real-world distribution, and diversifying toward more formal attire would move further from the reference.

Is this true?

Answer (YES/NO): YES